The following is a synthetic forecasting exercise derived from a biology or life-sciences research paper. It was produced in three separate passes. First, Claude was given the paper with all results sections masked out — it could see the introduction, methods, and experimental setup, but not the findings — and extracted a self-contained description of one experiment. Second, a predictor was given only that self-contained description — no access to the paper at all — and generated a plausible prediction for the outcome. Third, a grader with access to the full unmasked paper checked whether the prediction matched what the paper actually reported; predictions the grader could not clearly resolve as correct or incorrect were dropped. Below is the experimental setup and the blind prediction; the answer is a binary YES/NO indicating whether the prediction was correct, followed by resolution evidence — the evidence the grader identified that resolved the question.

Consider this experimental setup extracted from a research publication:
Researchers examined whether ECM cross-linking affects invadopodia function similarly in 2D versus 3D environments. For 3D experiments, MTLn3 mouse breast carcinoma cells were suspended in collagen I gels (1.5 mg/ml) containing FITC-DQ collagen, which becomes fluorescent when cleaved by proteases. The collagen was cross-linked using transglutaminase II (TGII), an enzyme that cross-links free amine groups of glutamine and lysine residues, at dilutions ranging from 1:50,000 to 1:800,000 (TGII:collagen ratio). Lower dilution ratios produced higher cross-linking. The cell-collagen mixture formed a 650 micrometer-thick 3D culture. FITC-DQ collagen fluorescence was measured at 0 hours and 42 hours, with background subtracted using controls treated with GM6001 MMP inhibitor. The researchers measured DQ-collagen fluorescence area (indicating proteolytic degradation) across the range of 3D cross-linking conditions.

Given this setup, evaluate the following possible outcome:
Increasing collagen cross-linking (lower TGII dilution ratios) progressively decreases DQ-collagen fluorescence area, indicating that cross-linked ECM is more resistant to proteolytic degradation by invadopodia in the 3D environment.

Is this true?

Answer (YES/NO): NO